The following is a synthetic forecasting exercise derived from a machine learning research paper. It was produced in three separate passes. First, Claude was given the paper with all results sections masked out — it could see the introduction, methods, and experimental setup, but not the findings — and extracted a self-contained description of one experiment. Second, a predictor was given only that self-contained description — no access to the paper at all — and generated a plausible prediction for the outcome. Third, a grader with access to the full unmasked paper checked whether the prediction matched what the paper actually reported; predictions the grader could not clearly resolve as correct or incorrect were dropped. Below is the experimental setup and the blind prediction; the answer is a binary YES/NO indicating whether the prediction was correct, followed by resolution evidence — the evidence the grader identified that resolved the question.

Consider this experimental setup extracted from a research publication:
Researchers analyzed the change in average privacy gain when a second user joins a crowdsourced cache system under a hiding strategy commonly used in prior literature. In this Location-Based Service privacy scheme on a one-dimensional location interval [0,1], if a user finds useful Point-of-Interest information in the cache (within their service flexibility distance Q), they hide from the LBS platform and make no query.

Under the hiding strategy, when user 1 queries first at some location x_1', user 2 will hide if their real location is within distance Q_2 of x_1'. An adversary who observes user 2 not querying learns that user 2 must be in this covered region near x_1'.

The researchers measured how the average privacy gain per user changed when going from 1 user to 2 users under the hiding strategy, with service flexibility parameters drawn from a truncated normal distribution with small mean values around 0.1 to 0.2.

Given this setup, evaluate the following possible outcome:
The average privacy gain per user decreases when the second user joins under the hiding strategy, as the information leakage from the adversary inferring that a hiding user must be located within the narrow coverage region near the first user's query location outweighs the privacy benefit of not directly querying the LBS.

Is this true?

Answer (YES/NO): YES